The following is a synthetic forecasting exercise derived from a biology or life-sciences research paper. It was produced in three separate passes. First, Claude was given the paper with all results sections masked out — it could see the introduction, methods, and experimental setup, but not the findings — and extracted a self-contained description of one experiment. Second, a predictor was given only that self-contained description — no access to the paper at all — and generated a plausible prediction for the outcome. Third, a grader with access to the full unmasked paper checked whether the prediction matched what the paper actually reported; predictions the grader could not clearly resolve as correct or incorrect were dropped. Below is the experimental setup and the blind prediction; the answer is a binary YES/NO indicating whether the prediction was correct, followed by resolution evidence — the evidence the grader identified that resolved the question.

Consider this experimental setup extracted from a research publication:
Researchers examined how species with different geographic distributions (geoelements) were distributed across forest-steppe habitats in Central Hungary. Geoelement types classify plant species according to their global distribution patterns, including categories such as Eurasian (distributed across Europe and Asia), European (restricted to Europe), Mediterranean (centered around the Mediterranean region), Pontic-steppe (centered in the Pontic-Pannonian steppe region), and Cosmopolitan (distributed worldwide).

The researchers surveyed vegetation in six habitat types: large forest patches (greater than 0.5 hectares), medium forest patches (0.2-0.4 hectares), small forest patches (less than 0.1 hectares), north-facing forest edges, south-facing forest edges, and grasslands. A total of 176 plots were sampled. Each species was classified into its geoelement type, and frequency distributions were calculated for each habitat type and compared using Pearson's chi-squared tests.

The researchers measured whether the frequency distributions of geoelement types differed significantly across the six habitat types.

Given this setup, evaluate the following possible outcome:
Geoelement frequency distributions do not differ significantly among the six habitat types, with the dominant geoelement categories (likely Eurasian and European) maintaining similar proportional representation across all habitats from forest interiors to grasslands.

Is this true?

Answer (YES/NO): NO